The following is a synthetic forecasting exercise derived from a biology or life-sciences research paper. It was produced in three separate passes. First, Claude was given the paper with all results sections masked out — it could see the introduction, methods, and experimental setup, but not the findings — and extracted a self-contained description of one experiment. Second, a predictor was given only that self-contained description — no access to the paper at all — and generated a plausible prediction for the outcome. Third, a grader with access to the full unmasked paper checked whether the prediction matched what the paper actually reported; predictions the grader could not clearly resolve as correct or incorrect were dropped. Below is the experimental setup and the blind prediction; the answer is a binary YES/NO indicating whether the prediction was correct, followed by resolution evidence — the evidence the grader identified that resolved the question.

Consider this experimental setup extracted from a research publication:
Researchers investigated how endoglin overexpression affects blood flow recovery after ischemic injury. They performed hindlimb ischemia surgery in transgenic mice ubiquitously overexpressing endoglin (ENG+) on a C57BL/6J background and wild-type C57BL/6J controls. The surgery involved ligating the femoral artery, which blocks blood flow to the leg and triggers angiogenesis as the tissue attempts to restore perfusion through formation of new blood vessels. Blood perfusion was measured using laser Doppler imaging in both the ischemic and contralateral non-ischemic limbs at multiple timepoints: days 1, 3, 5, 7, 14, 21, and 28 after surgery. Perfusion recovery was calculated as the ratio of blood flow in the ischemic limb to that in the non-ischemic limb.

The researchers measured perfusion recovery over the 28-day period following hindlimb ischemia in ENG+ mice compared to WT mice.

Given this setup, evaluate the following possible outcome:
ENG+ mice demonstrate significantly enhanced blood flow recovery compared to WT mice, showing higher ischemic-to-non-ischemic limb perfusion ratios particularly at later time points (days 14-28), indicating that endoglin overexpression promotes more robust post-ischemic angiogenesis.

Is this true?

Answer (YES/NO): NO